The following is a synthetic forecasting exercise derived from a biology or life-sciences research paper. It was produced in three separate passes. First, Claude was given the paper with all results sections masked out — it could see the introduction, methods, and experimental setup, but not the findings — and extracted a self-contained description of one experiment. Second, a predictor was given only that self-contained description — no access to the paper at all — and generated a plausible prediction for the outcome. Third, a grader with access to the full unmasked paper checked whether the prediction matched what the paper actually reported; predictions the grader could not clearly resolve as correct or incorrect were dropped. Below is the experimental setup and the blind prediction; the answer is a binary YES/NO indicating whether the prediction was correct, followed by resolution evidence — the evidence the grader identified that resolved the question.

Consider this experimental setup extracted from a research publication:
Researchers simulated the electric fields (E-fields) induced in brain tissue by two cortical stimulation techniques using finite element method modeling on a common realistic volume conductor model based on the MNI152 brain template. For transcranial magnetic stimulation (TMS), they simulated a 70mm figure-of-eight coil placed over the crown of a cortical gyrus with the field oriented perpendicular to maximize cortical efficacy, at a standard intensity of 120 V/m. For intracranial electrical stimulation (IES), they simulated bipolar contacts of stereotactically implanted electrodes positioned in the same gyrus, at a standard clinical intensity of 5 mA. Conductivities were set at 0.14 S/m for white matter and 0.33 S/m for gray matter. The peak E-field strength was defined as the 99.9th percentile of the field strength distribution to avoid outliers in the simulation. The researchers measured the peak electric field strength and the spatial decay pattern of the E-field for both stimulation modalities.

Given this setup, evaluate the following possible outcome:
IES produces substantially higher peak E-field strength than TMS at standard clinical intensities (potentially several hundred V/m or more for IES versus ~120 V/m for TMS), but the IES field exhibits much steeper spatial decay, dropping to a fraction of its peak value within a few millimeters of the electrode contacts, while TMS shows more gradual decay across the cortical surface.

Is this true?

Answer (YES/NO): YES